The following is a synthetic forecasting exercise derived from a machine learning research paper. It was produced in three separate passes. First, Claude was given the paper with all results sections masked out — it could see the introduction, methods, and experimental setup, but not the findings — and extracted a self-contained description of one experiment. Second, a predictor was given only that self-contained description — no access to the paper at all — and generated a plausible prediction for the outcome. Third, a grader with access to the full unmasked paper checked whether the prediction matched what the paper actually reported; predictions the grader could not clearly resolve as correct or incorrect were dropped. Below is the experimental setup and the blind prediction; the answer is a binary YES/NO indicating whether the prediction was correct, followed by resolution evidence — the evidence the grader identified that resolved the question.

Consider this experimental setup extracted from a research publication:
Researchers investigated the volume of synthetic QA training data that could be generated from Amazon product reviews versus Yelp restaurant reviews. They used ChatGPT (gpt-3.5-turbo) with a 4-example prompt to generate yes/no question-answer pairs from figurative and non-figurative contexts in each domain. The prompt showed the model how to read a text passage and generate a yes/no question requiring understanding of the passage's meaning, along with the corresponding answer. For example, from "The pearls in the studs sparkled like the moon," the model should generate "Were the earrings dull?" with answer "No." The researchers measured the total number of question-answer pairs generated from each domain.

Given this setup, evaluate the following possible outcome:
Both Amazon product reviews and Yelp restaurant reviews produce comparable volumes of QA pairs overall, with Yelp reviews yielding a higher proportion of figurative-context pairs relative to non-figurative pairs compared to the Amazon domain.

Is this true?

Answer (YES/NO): NO